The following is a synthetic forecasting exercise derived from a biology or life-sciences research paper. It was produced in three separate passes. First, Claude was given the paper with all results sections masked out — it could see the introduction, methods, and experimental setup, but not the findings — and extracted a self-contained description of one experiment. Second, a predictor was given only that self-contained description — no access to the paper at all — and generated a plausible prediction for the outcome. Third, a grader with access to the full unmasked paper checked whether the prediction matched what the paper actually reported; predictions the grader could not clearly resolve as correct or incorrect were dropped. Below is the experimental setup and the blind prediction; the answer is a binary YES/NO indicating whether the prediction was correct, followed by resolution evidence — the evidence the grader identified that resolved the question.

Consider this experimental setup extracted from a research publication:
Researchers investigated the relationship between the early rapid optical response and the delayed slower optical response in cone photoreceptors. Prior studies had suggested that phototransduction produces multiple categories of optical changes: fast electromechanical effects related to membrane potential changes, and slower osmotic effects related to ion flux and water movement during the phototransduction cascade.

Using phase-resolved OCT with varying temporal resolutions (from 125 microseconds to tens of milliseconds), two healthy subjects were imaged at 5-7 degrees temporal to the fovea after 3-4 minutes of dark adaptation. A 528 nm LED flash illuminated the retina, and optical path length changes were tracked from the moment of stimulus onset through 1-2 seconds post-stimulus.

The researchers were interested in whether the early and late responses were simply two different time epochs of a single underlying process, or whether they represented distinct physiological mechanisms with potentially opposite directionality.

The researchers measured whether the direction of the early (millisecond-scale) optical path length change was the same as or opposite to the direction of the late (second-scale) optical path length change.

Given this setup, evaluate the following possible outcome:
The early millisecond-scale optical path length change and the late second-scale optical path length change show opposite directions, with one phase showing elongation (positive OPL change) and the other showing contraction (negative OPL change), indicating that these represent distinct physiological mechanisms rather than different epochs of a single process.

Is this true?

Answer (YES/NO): YES